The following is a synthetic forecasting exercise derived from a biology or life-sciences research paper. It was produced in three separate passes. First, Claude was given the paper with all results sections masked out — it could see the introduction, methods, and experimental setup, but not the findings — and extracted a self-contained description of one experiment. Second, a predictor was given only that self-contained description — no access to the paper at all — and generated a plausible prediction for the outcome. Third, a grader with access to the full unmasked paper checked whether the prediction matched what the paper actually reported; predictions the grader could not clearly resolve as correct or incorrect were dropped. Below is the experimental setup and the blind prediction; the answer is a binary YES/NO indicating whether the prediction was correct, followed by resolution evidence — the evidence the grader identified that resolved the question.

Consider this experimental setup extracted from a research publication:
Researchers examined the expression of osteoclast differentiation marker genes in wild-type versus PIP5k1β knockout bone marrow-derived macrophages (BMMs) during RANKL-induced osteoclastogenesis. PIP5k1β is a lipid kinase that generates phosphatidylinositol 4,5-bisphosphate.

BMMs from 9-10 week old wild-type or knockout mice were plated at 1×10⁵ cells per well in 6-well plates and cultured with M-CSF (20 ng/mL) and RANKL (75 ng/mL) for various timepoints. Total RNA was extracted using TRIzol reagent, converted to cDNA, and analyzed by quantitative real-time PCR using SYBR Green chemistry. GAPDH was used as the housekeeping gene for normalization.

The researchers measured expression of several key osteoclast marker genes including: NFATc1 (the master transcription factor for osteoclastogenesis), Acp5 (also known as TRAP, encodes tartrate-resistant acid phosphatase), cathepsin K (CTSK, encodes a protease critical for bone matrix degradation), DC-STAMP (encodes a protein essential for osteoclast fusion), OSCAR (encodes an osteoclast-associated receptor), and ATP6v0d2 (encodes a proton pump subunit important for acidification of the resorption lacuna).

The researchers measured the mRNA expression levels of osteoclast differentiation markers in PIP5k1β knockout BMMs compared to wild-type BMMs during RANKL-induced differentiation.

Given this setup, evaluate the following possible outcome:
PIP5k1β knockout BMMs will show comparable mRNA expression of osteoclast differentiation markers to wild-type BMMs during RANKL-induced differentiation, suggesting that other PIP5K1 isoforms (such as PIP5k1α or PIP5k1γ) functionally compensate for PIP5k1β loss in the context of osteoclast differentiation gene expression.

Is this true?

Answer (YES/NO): NO